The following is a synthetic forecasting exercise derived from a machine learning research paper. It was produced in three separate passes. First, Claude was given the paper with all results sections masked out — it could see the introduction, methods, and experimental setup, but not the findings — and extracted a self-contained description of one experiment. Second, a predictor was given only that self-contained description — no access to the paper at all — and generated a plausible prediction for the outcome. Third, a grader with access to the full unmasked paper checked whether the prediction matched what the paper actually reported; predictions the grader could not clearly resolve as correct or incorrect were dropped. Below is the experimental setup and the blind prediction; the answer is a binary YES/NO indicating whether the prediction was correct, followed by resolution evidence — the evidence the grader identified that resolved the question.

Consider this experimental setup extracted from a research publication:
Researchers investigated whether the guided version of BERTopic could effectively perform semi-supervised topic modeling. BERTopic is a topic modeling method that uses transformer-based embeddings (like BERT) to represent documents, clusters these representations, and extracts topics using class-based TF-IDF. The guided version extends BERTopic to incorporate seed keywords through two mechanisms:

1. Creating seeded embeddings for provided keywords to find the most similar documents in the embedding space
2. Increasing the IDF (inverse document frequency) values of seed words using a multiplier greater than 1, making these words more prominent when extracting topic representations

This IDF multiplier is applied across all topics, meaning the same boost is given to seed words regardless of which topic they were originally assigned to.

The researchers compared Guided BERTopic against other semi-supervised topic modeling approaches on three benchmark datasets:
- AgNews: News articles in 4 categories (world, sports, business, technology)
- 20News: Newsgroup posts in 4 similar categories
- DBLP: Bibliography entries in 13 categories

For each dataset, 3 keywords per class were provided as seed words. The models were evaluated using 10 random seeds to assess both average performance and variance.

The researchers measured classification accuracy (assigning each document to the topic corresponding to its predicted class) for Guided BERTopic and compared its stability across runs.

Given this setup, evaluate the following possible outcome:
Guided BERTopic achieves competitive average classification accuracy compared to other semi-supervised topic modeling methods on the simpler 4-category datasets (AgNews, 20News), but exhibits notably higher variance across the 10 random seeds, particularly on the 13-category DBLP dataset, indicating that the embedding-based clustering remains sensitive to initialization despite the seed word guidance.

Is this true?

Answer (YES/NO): NO